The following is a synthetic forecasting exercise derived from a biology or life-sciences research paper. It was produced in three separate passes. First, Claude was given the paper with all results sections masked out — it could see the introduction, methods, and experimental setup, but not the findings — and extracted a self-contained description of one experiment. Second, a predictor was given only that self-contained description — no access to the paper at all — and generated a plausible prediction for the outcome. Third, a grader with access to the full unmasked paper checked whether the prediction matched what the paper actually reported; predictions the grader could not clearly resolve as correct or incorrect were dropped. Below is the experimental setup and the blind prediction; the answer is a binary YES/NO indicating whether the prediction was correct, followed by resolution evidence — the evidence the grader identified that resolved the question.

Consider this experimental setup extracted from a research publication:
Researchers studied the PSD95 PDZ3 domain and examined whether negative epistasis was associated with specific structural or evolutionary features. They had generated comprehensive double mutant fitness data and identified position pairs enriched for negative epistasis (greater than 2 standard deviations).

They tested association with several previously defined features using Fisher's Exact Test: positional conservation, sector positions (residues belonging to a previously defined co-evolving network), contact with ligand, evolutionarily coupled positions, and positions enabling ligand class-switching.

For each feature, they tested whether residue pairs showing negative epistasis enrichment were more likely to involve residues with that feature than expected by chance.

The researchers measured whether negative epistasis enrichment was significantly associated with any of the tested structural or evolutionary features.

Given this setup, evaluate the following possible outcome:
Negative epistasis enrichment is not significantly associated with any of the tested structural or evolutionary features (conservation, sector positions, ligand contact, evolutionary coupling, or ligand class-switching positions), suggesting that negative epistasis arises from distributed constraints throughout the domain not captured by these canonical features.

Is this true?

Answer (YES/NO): YES